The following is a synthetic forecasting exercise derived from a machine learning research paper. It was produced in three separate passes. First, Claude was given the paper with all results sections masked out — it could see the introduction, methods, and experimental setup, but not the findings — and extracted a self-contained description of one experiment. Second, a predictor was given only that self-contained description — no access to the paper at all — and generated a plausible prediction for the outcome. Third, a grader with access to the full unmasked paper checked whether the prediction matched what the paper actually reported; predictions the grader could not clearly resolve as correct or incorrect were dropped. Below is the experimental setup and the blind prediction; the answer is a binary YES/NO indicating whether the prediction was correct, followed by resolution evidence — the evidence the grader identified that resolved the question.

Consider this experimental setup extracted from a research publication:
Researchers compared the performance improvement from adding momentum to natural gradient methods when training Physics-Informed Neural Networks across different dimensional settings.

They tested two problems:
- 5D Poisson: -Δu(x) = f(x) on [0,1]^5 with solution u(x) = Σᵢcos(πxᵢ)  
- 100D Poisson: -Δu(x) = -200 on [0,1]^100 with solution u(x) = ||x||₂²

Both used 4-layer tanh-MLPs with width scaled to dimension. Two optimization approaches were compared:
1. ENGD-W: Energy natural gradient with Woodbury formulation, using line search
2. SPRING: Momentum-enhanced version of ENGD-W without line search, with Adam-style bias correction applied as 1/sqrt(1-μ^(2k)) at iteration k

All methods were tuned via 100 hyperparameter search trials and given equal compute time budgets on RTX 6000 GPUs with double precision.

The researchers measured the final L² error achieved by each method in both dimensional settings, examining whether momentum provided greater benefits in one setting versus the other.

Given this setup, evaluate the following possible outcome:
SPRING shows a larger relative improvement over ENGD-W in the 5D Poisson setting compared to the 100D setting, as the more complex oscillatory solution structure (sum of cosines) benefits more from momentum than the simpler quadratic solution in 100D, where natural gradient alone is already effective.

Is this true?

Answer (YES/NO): NO